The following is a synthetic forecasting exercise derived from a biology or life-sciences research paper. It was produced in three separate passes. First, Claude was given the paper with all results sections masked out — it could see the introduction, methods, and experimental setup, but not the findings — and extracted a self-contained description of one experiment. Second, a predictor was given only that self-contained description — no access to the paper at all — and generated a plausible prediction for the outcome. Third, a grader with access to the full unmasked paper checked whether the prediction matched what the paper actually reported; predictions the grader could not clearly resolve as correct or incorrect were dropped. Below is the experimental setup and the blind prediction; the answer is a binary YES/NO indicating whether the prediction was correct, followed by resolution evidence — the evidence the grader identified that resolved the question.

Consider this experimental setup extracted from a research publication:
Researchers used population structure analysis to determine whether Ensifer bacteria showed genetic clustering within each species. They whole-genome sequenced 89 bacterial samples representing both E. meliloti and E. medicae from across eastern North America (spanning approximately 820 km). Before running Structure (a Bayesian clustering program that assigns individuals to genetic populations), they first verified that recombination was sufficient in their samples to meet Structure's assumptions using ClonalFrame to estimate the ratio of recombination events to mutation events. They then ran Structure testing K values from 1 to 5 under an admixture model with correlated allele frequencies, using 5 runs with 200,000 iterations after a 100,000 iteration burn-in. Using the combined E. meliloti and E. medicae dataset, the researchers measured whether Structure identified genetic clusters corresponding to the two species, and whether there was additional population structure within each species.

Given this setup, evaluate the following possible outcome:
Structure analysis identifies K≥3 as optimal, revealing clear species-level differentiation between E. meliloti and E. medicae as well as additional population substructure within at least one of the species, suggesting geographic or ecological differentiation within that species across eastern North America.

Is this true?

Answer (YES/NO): NO